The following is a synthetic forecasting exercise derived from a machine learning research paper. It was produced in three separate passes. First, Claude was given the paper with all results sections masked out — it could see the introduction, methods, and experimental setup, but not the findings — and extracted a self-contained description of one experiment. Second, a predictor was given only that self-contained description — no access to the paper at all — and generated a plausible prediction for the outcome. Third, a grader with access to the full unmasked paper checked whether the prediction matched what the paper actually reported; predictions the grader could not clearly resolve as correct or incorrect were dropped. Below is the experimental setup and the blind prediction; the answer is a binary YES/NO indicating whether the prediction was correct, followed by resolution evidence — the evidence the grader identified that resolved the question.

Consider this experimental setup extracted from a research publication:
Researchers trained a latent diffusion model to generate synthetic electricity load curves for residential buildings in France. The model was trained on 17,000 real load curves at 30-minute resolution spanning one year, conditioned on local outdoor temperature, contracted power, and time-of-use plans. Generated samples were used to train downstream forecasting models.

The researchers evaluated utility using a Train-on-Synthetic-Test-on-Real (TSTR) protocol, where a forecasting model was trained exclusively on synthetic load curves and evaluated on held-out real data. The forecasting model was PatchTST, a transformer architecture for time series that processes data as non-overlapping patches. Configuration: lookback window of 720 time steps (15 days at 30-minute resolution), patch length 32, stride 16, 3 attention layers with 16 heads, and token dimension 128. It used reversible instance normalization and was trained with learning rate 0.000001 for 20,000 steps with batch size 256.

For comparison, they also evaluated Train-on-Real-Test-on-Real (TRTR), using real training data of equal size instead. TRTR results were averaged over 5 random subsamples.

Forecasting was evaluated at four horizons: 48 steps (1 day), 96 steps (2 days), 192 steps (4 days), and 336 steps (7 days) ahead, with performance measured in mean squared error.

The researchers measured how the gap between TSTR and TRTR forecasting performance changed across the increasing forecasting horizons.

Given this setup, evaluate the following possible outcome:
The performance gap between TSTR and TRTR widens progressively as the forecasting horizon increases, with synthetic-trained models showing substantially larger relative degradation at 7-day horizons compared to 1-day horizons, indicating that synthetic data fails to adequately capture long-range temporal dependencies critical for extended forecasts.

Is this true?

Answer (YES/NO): NO